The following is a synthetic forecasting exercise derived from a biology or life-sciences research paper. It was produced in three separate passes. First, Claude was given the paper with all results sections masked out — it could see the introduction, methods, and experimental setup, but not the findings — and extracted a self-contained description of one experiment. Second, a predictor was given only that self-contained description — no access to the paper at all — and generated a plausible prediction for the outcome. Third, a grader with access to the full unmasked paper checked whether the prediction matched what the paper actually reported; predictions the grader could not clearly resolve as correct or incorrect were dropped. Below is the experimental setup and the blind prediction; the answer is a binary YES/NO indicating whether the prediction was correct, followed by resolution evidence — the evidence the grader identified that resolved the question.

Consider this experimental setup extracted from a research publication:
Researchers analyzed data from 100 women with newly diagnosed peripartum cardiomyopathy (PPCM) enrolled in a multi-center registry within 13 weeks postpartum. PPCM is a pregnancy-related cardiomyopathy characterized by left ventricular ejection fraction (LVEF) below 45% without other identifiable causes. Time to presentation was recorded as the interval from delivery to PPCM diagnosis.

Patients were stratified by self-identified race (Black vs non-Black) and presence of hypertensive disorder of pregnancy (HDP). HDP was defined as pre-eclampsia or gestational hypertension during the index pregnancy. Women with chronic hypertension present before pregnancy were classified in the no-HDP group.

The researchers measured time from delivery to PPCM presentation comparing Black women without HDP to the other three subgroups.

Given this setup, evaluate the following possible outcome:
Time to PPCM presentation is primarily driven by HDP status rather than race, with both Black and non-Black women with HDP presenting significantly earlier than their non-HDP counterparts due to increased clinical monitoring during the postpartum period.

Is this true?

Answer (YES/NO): NO